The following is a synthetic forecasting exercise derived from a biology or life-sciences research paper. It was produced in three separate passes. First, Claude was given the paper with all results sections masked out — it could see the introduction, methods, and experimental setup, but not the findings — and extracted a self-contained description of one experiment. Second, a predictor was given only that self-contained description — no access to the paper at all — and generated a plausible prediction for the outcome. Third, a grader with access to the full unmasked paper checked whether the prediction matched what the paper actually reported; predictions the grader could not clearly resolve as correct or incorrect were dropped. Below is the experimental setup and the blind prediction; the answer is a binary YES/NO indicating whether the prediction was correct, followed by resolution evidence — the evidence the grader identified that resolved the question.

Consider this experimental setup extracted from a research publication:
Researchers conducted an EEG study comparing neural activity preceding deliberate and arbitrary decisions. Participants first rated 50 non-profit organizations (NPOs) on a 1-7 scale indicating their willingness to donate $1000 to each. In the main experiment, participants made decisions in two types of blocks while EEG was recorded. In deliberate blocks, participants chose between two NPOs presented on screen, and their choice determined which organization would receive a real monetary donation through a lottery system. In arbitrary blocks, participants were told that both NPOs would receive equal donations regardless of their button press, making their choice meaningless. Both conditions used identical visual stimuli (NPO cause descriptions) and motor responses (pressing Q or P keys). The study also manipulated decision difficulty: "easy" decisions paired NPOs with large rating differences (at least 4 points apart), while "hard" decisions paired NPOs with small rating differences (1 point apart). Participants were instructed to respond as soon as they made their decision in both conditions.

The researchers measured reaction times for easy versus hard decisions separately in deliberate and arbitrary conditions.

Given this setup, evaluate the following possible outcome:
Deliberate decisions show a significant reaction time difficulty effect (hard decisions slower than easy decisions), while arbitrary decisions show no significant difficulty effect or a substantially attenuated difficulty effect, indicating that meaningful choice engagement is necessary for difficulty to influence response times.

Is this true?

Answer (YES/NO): YES